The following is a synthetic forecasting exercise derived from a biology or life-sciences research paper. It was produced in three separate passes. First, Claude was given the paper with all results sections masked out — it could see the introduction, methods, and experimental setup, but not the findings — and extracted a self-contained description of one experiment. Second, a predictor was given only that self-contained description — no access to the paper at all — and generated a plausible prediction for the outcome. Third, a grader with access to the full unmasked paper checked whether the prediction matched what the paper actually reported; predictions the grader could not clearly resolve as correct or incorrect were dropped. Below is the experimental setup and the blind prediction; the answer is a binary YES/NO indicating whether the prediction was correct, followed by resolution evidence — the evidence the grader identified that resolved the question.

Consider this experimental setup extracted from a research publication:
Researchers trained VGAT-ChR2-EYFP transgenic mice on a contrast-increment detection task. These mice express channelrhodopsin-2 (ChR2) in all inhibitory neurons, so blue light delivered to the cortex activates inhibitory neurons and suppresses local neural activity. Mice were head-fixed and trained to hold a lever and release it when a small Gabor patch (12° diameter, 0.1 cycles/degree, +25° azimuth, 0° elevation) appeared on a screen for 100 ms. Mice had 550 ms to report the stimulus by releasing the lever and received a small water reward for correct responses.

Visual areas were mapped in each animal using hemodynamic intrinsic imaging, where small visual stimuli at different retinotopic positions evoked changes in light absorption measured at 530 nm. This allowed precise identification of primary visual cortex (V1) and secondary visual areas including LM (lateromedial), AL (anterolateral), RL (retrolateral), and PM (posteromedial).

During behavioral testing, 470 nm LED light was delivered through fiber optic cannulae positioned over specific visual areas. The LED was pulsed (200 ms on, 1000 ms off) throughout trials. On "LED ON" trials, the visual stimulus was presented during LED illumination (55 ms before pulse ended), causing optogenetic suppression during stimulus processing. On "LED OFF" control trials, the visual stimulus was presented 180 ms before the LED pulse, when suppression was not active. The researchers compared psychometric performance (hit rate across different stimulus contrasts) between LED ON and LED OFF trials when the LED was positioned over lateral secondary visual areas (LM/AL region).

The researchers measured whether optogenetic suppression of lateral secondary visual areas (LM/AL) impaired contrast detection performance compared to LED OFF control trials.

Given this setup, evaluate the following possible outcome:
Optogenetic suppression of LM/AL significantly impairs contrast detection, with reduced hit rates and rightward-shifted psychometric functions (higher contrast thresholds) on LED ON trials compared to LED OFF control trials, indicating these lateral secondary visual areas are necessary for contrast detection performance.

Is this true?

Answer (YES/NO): YES